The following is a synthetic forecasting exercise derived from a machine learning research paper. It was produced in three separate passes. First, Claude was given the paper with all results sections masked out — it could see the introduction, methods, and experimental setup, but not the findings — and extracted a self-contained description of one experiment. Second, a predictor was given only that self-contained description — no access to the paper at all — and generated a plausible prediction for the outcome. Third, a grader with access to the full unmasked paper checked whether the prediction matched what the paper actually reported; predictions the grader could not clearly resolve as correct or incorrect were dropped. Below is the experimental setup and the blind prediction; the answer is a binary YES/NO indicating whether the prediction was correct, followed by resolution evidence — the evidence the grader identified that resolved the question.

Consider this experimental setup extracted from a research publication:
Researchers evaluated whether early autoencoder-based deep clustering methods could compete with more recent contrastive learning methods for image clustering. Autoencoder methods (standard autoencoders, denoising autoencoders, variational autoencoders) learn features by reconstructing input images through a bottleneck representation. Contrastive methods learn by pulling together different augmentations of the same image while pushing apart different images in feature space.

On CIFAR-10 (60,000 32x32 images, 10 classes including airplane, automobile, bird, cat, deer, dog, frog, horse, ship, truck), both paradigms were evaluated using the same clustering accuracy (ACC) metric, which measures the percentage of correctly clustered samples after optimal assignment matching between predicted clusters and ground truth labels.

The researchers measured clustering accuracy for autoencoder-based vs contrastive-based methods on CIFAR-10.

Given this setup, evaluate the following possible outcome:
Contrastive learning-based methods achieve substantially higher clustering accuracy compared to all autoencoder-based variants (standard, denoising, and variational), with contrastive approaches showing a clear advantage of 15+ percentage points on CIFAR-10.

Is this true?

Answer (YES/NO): YES